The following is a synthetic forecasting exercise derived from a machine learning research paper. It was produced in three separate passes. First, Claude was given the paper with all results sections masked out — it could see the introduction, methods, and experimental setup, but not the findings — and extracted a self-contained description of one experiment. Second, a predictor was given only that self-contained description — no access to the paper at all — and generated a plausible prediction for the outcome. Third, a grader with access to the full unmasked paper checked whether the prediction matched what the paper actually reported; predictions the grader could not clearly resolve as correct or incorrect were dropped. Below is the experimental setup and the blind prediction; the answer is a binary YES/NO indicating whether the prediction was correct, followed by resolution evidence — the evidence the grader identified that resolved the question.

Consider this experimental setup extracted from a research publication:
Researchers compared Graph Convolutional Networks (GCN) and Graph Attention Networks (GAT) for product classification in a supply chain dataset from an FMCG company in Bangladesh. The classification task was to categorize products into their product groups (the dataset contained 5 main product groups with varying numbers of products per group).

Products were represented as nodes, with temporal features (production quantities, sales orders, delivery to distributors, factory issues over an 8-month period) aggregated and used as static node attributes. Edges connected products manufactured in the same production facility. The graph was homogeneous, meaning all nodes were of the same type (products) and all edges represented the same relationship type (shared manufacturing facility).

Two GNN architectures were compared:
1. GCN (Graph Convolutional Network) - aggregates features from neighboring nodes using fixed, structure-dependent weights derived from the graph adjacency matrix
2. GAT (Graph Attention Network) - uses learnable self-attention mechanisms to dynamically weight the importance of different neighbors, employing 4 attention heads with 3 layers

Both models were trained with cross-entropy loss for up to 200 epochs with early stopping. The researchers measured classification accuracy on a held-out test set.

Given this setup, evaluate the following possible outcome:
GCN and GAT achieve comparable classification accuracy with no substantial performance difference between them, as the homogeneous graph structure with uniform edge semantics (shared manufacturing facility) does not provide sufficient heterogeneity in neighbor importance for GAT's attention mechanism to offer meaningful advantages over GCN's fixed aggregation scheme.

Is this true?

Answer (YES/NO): NO